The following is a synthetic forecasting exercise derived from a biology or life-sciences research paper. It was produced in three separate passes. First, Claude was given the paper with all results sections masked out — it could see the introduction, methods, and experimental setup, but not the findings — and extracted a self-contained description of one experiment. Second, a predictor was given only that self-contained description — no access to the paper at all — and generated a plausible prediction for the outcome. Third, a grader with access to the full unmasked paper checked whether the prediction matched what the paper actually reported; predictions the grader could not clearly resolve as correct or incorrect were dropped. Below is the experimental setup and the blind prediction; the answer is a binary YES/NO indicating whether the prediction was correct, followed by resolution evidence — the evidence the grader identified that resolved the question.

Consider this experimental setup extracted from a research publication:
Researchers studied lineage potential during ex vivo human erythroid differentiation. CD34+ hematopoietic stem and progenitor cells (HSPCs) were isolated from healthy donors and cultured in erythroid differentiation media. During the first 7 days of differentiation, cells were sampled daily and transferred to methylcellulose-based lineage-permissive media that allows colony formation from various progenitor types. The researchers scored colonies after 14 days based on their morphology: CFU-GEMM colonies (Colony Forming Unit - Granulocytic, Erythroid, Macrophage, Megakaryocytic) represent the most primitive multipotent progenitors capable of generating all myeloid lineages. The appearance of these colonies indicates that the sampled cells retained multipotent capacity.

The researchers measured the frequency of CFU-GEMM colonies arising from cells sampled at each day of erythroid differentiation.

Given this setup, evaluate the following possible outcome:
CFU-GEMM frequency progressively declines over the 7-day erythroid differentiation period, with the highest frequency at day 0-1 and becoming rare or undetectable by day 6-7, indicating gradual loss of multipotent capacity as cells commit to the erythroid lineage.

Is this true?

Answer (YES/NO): NO